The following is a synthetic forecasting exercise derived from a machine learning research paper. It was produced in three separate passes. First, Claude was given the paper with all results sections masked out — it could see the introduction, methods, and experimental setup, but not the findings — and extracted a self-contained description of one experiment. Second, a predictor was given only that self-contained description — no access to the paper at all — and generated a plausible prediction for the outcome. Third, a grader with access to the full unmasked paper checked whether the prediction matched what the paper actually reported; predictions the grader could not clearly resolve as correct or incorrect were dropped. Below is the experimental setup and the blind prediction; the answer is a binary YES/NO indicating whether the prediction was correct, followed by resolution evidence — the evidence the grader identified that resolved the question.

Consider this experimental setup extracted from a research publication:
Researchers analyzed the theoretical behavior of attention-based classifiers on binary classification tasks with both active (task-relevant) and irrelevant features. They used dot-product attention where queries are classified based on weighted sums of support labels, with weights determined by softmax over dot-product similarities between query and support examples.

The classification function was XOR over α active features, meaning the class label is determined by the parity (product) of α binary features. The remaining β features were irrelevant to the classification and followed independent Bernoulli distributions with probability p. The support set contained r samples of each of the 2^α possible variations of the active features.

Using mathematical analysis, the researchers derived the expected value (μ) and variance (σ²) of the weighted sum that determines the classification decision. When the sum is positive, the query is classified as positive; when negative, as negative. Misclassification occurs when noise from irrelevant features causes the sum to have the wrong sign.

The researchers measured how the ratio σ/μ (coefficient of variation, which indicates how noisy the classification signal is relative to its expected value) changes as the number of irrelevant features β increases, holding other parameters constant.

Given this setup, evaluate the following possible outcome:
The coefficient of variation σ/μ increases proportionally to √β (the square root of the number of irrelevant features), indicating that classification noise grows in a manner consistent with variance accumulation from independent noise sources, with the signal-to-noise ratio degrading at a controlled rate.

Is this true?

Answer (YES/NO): NO